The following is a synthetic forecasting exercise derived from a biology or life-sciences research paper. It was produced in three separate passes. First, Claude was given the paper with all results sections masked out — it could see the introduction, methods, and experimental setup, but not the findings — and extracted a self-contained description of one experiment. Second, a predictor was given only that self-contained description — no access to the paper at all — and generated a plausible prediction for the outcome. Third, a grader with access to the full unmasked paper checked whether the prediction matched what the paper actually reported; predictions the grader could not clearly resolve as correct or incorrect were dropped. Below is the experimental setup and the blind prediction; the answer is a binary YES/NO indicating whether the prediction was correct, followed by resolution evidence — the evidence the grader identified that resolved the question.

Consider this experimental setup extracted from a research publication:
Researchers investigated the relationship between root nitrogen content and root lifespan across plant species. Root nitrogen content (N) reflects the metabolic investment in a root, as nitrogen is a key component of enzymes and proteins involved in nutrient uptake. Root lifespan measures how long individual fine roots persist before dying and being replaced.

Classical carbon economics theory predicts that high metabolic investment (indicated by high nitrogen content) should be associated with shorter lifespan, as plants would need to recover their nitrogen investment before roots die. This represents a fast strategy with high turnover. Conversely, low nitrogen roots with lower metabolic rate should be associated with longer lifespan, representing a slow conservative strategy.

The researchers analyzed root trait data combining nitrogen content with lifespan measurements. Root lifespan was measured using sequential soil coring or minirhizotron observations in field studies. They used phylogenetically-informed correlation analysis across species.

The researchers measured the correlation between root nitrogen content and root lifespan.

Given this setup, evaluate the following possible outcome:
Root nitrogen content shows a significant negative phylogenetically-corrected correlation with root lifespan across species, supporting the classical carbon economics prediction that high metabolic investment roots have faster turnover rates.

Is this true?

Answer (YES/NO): YES